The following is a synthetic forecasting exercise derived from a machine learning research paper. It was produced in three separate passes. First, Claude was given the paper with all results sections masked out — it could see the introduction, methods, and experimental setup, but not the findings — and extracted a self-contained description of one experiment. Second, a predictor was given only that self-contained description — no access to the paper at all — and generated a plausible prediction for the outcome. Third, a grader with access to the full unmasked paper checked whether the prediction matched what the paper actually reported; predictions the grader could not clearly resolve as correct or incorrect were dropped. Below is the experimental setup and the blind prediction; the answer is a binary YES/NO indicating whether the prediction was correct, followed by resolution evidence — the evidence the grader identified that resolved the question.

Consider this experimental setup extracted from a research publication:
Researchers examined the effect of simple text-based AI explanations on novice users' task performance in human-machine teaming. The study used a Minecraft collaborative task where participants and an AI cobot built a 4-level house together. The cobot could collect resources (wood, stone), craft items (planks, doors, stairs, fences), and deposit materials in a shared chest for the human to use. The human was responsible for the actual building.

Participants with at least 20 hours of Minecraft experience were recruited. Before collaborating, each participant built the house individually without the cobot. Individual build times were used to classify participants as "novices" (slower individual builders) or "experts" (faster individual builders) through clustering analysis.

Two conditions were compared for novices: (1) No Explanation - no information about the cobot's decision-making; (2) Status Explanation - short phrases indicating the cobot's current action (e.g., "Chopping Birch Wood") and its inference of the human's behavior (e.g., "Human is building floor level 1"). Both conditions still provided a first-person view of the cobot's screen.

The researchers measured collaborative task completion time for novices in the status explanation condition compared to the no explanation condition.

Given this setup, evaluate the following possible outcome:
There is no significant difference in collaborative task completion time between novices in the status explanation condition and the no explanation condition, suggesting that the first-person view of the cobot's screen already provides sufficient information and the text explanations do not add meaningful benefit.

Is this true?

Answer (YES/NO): NO